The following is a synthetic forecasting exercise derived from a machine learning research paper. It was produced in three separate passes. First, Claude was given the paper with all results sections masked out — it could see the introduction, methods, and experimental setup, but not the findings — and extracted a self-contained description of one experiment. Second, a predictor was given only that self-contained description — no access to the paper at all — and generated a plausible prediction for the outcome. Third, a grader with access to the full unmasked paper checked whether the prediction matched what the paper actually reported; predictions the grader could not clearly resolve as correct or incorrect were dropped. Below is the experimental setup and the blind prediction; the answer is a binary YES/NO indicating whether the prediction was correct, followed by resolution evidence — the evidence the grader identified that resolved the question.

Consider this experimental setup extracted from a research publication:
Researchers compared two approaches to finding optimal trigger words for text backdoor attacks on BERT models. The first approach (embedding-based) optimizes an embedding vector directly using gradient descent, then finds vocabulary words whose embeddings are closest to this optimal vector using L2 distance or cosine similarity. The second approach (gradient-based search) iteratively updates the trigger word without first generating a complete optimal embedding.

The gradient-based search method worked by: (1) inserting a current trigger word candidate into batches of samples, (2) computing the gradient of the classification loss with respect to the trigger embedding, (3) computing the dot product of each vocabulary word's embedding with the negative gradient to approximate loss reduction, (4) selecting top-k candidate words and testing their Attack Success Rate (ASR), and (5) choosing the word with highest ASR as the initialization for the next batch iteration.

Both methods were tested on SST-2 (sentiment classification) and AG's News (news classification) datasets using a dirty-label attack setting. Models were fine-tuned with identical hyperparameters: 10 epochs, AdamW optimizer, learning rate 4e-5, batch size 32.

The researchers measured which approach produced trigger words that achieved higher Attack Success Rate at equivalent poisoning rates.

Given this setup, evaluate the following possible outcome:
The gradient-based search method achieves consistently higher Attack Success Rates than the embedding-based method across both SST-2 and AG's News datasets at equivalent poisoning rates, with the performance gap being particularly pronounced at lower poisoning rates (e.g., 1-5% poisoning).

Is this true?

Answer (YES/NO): YES